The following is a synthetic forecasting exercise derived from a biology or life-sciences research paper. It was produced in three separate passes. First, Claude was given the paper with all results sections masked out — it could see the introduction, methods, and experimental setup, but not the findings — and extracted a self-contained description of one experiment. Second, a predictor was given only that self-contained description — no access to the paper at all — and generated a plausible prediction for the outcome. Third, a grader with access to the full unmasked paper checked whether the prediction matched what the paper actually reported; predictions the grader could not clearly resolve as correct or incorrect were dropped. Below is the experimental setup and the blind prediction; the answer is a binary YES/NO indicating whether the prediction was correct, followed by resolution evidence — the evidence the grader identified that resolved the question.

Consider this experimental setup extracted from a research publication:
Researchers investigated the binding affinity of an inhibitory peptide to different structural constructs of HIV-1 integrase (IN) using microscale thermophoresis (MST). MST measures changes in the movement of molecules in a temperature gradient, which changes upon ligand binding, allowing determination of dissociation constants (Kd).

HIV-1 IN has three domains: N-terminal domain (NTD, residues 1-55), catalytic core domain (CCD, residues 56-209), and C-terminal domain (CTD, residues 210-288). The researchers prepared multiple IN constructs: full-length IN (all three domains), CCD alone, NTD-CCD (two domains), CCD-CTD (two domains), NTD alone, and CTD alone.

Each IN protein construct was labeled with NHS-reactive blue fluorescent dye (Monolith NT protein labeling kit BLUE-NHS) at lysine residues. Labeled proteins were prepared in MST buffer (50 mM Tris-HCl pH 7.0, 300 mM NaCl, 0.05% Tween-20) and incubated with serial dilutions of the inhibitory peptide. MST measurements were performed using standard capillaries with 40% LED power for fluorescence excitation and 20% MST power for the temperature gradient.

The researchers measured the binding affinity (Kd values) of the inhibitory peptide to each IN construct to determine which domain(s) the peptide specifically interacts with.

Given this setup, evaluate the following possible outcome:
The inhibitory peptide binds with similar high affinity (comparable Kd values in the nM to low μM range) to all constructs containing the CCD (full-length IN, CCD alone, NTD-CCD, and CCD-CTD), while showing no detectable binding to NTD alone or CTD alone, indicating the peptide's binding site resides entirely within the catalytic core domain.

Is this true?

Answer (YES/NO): NO